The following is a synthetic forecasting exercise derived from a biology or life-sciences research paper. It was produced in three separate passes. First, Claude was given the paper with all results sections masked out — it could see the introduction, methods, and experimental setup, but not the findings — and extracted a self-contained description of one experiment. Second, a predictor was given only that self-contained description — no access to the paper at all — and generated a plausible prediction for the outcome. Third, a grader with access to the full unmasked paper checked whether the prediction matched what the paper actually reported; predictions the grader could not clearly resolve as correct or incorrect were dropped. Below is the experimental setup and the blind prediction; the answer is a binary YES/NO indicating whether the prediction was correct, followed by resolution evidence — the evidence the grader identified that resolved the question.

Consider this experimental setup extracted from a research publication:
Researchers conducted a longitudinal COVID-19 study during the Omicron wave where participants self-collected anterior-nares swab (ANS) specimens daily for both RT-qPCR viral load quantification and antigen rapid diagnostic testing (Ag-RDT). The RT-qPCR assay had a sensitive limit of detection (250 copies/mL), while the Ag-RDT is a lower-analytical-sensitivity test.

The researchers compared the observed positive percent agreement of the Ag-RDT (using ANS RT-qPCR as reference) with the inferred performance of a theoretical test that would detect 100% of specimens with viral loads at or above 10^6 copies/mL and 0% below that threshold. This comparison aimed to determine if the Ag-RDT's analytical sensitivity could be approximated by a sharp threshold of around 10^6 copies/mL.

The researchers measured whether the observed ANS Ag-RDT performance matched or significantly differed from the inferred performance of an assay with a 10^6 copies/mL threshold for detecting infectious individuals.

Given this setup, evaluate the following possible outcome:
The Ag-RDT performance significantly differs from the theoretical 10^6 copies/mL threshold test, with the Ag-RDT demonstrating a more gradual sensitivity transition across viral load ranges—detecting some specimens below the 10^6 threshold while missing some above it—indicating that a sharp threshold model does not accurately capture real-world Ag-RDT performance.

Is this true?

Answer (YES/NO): NO